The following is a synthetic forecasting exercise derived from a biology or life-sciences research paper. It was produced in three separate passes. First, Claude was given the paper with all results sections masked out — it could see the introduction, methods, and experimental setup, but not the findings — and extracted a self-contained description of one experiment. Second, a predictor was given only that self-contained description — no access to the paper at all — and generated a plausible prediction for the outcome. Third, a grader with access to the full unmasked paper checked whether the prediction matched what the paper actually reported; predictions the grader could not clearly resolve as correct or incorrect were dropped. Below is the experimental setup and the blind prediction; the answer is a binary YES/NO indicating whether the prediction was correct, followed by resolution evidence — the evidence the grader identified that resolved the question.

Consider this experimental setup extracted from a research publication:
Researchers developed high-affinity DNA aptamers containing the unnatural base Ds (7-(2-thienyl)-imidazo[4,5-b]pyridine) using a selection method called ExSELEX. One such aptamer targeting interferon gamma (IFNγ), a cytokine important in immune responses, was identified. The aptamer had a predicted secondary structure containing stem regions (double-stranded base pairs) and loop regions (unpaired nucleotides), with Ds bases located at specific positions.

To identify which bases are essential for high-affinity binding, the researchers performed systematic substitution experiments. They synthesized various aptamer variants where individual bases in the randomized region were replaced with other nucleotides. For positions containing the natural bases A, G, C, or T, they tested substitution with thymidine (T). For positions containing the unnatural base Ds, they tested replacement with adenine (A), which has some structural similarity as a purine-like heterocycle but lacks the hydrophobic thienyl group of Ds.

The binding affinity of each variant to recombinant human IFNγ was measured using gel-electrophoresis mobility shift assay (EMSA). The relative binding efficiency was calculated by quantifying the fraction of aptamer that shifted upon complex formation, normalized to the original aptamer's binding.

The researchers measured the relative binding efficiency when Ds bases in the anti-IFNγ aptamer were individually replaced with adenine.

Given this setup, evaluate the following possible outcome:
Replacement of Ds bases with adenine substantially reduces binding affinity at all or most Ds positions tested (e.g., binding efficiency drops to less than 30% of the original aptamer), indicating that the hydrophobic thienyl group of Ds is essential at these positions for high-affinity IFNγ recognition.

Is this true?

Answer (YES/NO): NO